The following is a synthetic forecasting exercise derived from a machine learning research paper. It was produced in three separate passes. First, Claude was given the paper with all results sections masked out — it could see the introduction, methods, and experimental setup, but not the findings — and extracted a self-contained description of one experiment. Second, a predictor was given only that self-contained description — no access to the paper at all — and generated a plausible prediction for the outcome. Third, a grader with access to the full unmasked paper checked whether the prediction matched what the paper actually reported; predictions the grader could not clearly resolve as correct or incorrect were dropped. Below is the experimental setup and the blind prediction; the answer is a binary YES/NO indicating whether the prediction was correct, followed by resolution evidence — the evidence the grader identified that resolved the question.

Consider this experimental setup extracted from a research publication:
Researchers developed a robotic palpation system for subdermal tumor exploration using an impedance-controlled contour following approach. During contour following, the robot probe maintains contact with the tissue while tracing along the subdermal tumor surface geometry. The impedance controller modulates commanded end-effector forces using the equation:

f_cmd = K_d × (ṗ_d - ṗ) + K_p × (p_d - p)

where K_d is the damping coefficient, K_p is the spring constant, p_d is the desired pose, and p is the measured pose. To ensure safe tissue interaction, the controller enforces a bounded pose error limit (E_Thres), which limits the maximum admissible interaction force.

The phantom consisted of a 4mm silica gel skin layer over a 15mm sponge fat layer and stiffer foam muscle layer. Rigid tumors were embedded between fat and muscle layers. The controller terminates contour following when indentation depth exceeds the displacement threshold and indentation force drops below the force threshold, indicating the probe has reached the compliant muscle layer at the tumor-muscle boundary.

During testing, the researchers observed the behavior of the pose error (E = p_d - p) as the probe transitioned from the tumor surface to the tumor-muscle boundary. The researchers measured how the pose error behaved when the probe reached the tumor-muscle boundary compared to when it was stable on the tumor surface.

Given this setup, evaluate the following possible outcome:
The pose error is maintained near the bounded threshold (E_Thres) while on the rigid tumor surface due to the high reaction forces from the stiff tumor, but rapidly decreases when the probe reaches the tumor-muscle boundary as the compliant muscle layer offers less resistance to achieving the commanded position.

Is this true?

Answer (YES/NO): NO